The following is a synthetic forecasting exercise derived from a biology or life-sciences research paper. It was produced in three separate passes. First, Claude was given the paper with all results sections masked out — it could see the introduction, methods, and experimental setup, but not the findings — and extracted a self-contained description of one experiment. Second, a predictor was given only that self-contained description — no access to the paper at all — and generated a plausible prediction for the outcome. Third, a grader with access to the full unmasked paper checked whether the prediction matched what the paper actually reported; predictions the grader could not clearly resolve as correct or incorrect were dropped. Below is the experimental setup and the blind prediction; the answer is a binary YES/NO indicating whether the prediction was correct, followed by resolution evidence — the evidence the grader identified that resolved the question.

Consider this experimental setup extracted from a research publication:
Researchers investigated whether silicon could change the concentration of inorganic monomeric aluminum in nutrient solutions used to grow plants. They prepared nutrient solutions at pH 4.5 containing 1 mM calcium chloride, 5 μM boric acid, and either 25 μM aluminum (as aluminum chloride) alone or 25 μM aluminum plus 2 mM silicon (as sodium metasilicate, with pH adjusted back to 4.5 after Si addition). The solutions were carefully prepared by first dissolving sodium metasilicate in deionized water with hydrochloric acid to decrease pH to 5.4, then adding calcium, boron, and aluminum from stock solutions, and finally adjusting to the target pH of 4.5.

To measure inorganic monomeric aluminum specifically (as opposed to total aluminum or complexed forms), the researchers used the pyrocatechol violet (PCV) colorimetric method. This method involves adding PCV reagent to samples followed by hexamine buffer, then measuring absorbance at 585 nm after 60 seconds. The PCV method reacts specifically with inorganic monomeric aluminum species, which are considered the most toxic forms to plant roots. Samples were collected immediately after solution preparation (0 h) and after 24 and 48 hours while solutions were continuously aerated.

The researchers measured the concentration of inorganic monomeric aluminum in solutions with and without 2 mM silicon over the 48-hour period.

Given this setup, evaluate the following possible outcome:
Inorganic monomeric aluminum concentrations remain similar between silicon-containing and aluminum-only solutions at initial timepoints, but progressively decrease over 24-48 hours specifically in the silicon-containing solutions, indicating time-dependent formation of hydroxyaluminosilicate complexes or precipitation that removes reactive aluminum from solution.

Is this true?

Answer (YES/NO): NO